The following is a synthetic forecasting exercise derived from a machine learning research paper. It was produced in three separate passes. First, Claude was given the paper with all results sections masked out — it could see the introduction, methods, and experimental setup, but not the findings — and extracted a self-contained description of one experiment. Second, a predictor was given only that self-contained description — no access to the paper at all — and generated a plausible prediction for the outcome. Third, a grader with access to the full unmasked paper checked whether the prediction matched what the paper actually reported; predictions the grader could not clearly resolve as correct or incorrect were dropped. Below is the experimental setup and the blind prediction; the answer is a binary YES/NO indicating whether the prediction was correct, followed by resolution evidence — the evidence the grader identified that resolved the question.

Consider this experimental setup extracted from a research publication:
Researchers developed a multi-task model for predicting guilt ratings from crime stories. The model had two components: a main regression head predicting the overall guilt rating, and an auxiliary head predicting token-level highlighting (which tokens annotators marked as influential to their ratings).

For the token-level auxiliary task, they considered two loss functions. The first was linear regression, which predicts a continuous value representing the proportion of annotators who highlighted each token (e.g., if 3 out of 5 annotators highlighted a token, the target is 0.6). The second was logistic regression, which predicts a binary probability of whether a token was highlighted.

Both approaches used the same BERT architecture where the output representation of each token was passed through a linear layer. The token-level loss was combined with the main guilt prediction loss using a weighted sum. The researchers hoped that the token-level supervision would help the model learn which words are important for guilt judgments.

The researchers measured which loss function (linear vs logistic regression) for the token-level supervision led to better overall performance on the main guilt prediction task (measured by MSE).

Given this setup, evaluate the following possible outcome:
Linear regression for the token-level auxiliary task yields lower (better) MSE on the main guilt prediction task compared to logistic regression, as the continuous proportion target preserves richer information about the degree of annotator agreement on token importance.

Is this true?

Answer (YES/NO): YES